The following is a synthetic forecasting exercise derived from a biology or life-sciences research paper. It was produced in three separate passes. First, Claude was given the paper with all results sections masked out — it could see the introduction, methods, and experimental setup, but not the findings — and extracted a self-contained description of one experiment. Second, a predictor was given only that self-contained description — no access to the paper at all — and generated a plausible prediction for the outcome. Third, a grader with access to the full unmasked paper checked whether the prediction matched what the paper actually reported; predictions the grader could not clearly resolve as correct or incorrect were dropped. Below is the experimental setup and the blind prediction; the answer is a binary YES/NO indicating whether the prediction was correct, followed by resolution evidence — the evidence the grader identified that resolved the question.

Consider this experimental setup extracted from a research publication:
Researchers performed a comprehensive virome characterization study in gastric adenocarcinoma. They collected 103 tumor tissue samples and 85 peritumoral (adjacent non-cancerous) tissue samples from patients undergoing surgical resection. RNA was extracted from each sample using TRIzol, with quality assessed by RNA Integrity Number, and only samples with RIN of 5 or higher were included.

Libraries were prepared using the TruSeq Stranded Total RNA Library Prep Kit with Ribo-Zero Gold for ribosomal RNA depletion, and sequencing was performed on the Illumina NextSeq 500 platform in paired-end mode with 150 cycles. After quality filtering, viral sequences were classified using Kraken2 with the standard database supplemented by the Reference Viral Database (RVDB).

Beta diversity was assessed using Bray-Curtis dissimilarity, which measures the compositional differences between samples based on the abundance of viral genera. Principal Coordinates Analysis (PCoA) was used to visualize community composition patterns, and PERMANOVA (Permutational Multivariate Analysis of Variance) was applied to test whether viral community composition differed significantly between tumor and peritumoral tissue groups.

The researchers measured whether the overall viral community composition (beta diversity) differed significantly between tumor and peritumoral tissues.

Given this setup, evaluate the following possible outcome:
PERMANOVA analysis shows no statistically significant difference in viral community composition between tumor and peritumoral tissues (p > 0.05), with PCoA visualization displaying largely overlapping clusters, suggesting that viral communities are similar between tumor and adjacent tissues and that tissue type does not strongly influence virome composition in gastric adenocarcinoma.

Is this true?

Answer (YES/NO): YES